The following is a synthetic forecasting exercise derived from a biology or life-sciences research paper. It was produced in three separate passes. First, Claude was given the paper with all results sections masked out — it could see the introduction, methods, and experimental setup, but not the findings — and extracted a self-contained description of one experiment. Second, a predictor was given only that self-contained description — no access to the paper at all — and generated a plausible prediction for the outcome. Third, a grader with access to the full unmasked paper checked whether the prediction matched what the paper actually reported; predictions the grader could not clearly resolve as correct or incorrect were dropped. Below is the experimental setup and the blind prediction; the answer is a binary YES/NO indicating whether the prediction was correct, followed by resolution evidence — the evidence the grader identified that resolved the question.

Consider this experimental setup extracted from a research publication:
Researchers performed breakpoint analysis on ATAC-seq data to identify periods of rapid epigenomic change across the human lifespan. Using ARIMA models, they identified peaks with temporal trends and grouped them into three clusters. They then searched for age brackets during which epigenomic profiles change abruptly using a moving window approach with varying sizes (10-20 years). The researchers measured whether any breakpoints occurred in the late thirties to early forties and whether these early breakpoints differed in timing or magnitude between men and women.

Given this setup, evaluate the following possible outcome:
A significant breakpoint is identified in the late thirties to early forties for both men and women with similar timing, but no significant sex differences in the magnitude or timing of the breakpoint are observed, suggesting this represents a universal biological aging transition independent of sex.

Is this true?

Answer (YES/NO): YES